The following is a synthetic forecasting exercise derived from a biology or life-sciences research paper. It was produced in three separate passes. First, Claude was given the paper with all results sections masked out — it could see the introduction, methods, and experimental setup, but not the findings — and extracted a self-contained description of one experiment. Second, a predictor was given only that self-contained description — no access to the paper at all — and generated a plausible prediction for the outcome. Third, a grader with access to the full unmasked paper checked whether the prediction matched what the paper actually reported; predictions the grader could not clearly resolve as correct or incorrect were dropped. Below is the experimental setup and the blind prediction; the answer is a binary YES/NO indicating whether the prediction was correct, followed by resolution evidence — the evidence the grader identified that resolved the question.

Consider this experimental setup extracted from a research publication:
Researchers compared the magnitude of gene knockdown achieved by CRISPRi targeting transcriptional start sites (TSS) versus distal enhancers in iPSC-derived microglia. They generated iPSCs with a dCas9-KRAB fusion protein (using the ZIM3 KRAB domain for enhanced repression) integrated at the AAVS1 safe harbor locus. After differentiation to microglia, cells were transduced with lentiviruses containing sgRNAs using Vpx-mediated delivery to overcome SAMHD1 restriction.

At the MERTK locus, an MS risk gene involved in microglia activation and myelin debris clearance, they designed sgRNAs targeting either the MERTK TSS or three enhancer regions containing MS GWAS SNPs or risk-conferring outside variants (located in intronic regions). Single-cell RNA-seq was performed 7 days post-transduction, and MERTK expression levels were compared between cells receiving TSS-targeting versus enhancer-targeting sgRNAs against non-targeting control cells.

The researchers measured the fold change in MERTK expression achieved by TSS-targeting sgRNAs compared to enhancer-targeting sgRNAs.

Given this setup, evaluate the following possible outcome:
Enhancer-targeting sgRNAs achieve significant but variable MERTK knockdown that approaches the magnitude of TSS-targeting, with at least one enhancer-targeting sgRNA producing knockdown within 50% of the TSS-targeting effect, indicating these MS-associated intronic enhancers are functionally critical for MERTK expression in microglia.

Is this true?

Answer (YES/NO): YES